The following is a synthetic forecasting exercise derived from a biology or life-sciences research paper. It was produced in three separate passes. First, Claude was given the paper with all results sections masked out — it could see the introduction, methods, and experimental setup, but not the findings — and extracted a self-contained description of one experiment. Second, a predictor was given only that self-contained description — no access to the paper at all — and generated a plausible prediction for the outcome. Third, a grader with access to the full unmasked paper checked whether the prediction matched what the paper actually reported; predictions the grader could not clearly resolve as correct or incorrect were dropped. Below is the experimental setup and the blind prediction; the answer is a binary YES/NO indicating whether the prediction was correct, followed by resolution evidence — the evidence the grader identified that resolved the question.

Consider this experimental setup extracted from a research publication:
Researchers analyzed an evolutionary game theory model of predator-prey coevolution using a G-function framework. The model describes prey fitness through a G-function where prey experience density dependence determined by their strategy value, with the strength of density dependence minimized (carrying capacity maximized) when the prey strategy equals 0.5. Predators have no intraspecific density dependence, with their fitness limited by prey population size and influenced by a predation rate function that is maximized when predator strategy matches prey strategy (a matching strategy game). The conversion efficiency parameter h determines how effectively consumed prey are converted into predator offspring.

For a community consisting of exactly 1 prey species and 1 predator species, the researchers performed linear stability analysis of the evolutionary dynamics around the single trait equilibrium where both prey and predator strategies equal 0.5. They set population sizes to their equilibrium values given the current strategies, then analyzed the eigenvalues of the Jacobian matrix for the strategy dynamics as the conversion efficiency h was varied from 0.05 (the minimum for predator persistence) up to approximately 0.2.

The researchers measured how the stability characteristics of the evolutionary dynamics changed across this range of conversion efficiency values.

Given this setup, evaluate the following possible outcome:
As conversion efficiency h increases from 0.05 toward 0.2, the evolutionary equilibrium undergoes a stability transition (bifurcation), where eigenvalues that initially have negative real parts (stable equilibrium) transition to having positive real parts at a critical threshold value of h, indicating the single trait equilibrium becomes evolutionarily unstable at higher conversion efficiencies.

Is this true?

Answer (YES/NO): YES